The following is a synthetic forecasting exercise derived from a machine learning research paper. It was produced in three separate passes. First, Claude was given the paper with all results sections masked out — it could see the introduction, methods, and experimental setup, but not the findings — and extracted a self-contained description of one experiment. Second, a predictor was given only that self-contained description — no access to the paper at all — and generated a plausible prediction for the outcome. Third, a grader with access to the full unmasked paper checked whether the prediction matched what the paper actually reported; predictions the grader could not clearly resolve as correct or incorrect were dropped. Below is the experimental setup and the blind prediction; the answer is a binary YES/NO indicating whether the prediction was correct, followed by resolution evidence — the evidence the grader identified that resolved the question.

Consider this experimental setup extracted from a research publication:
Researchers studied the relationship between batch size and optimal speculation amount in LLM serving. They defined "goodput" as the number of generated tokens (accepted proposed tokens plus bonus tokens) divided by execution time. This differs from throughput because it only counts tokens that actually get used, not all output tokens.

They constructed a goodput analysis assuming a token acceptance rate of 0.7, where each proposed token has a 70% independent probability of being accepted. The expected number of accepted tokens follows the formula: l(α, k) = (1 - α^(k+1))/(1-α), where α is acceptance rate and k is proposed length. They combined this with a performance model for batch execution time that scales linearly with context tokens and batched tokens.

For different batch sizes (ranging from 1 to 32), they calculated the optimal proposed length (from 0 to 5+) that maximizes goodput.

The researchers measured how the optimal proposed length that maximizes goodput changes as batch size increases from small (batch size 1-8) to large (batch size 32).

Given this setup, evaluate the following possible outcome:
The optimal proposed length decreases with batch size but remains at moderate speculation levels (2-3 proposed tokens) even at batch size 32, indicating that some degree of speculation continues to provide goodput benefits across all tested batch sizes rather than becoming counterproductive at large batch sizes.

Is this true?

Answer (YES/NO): NO